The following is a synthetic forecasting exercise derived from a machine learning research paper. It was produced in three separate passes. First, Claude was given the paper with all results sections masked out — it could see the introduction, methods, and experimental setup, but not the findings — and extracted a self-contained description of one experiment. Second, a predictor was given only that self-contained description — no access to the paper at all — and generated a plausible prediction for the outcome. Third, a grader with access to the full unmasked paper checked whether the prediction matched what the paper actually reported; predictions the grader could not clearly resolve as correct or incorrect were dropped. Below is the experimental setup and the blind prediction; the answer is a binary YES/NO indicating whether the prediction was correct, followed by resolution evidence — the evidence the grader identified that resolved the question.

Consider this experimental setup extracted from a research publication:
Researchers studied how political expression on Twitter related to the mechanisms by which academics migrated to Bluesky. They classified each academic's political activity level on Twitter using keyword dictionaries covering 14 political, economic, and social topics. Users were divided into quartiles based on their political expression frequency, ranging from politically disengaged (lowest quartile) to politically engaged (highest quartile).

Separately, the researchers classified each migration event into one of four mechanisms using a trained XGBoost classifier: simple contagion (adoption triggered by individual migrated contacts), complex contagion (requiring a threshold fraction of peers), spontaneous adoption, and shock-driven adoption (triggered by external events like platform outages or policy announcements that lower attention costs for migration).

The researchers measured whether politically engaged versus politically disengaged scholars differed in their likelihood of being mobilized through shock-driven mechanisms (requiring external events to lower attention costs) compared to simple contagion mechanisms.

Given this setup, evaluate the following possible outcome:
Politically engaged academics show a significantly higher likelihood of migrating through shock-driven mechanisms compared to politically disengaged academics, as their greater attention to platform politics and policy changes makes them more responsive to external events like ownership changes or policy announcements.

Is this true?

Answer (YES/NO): NO